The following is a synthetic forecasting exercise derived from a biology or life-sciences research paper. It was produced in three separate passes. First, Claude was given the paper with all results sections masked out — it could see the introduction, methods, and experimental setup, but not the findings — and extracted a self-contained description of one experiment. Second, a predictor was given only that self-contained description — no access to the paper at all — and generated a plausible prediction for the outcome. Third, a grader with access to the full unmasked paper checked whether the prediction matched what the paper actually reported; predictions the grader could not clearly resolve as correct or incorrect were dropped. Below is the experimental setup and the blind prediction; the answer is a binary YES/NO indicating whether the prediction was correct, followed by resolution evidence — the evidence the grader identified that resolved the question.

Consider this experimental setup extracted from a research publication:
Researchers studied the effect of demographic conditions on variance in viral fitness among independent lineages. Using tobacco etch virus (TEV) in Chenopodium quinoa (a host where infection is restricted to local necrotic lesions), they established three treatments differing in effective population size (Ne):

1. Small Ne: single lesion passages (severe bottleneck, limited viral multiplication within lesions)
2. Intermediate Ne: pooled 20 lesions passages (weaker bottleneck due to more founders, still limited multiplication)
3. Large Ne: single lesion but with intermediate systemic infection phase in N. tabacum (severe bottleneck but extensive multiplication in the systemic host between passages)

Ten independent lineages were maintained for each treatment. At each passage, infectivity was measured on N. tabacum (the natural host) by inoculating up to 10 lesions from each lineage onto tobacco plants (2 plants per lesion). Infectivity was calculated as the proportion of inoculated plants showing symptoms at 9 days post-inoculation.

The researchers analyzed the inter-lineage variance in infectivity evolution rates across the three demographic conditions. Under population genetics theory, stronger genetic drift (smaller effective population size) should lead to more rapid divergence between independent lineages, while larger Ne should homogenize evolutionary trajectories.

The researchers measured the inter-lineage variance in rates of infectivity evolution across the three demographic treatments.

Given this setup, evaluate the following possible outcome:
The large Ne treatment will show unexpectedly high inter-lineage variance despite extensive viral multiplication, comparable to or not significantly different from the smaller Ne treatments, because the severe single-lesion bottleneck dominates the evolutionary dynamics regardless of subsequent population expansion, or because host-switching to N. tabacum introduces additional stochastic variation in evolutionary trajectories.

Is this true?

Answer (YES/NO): NO